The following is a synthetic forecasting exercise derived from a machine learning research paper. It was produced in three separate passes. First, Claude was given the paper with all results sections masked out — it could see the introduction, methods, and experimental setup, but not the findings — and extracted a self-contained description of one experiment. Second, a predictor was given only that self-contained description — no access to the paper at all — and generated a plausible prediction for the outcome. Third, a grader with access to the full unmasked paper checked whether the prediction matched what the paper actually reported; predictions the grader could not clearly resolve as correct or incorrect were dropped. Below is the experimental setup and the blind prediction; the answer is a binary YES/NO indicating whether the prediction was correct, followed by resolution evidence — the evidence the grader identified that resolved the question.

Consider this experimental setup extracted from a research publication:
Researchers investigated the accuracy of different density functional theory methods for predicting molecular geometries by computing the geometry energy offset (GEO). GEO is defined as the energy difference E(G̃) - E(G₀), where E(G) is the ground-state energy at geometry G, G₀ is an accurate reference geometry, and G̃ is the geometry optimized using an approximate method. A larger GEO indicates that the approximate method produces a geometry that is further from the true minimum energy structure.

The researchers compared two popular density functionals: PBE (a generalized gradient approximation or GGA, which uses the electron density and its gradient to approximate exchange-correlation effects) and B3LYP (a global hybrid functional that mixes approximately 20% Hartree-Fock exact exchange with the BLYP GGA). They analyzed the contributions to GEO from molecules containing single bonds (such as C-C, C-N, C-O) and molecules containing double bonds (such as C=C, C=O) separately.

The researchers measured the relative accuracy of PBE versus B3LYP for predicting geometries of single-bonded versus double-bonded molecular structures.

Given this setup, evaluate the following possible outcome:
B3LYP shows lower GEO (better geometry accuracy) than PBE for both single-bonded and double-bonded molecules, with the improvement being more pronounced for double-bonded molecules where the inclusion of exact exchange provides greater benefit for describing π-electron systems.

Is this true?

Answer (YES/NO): NO